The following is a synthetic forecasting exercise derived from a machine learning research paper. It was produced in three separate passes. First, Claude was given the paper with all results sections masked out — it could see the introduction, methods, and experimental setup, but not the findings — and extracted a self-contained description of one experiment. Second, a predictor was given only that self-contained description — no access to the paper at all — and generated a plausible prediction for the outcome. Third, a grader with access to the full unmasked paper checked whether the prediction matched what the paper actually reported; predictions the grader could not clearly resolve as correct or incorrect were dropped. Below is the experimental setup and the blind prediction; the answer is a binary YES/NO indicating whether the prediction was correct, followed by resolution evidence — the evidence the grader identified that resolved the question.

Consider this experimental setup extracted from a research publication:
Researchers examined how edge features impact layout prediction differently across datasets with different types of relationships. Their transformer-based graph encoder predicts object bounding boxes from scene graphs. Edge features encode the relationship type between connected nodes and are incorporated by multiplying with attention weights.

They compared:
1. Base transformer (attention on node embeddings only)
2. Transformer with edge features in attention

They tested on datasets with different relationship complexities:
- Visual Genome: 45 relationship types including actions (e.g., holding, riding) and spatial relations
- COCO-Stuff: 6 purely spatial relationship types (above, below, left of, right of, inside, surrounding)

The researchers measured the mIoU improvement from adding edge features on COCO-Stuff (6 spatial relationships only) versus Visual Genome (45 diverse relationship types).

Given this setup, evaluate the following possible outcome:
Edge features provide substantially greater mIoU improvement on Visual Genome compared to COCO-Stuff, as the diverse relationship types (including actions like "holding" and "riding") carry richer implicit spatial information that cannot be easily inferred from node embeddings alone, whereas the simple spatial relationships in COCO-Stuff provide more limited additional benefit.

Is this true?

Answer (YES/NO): NO